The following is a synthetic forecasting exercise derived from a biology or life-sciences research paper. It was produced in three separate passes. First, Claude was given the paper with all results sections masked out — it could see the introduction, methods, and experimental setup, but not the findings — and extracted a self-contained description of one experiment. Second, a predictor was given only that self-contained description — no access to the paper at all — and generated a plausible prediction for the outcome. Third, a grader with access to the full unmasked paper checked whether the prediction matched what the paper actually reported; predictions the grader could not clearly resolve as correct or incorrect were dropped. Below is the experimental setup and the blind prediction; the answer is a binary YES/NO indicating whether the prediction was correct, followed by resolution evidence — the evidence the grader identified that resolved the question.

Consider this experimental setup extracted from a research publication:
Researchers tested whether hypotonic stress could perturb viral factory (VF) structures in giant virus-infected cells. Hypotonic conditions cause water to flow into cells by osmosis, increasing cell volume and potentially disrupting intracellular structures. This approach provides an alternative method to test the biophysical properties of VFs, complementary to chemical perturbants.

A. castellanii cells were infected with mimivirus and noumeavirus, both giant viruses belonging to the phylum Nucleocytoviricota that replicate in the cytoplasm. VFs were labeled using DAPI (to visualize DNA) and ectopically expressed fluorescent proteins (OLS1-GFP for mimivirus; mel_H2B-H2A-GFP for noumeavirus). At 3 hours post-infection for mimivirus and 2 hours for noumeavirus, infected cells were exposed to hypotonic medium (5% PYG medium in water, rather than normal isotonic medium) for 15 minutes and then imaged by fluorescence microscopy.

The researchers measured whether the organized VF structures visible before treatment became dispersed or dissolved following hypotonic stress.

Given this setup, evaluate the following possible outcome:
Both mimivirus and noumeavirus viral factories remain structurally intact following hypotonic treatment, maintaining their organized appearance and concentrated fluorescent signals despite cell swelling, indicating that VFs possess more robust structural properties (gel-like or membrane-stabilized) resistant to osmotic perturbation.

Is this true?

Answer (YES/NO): NO